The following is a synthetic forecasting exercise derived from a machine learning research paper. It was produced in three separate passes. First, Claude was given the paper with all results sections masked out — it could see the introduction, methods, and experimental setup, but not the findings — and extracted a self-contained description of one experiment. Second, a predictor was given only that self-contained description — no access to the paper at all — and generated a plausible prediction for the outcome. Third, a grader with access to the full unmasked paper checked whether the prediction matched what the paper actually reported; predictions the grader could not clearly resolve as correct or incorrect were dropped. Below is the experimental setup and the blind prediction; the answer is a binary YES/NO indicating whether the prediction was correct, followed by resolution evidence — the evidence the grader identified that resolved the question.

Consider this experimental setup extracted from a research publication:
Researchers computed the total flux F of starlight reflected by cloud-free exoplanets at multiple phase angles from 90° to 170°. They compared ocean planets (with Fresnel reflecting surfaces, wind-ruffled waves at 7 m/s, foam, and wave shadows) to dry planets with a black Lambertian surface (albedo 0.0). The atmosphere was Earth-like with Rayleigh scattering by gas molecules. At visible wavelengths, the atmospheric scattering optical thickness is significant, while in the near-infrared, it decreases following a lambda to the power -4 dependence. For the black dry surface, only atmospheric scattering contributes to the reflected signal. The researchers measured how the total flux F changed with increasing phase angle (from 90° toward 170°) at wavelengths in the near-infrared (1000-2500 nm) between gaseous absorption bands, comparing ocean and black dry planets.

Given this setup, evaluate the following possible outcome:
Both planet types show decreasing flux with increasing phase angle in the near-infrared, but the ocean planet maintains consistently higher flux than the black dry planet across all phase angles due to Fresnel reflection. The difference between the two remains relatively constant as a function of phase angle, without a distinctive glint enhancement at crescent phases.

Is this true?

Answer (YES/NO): NO